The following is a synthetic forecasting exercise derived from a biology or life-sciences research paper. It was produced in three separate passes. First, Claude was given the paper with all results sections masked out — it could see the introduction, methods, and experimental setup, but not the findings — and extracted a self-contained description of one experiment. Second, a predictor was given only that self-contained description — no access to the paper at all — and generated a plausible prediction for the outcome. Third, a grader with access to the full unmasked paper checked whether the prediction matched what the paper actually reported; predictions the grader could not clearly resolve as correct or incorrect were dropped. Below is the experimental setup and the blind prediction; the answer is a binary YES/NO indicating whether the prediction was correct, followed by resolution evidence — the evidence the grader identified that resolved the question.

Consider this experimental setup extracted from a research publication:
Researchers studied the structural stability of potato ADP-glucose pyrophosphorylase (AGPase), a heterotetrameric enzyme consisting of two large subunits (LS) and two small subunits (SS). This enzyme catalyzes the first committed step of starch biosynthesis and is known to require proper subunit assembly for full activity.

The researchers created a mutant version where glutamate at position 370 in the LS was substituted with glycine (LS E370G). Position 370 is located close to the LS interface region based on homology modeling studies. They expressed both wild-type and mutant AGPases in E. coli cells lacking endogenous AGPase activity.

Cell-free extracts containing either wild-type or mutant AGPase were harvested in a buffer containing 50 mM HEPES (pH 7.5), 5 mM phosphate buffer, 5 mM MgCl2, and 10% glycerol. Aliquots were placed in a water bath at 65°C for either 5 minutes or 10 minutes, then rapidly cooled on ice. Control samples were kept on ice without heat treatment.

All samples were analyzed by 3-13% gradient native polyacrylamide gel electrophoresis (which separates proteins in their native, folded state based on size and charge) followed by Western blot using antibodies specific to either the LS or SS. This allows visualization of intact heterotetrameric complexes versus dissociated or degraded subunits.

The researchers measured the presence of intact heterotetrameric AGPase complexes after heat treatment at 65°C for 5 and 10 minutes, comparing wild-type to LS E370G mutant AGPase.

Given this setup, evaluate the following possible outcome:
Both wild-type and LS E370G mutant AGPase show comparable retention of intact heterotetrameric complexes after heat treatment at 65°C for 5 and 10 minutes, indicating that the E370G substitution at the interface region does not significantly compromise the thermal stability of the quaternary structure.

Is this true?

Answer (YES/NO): NO